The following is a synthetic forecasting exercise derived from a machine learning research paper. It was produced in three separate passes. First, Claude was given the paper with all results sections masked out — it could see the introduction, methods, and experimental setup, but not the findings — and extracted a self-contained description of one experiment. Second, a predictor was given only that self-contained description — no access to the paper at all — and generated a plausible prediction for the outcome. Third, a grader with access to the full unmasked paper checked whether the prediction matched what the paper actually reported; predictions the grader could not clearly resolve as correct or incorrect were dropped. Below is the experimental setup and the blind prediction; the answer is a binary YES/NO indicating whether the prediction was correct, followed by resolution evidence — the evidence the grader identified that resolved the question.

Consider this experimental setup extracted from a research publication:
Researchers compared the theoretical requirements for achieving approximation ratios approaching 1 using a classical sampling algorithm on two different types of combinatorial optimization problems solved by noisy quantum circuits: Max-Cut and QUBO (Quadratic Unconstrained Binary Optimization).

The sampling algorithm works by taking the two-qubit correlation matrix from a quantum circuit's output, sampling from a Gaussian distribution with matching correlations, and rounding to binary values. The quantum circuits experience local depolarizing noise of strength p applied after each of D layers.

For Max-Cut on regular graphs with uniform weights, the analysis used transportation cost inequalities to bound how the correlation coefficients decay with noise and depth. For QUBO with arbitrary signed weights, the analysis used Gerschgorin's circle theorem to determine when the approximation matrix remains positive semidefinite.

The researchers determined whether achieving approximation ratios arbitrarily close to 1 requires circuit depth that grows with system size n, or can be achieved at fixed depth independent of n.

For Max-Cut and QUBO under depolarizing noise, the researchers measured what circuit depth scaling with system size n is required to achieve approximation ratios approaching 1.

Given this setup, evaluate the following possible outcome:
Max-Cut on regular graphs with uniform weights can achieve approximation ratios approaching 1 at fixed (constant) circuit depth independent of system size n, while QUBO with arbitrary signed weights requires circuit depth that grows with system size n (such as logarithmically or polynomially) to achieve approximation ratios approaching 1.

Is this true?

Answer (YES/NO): YES